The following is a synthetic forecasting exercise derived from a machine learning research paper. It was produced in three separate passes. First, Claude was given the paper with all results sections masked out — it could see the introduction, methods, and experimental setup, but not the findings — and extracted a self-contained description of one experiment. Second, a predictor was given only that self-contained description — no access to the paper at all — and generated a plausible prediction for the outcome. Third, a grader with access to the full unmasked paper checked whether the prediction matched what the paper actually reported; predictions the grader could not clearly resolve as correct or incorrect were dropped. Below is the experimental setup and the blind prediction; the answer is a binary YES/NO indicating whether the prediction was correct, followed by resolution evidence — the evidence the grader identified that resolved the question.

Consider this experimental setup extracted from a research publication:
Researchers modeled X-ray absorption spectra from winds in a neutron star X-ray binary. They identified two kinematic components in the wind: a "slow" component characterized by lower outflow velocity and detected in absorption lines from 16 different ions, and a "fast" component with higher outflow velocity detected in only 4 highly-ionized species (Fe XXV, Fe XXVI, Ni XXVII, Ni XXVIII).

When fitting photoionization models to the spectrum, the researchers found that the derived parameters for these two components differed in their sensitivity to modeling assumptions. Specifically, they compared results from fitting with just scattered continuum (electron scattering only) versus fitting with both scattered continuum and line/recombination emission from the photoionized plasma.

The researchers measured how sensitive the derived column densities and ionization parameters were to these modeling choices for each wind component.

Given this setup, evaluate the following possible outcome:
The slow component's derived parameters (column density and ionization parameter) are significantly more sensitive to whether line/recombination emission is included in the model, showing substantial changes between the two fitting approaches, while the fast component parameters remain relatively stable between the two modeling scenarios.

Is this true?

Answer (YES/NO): NO